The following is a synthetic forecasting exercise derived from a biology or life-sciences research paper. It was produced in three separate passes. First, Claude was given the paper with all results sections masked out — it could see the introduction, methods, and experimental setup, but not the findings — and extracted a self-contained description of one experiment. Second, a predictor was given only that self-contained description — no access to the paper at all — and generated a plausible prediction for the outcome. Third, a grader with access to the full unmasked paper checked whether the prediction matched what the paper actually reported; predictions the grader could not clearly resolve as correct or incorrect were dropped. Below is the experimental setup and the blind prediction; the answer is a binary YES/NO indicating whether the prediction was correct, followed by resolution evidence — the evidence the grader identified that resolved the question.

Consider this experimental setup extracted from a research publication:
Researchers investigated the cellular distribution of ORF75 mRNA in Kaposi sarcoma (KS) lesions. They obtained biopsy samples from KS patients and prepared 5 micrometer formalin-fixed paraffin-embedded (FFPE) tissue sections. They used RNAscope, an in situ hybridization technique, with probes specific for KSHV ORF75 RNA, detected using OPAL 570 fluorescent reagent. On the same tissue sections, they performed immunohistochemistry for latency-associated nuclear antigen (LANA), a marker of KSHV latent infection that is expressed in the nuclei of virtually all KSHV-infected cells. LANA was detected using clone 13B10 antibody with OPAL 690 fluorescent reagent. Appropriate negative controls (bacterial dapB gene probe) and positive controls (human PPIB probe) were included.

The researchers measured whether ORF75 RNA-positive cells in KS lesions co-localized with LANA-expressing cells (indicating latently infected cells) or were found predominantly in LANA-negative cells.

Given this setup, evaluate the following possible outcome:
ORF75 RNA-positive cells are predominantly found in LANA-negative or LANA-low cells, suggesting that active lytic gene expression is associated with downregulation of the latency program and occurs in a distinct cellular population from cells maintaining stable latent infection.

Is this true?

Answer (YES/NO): NO